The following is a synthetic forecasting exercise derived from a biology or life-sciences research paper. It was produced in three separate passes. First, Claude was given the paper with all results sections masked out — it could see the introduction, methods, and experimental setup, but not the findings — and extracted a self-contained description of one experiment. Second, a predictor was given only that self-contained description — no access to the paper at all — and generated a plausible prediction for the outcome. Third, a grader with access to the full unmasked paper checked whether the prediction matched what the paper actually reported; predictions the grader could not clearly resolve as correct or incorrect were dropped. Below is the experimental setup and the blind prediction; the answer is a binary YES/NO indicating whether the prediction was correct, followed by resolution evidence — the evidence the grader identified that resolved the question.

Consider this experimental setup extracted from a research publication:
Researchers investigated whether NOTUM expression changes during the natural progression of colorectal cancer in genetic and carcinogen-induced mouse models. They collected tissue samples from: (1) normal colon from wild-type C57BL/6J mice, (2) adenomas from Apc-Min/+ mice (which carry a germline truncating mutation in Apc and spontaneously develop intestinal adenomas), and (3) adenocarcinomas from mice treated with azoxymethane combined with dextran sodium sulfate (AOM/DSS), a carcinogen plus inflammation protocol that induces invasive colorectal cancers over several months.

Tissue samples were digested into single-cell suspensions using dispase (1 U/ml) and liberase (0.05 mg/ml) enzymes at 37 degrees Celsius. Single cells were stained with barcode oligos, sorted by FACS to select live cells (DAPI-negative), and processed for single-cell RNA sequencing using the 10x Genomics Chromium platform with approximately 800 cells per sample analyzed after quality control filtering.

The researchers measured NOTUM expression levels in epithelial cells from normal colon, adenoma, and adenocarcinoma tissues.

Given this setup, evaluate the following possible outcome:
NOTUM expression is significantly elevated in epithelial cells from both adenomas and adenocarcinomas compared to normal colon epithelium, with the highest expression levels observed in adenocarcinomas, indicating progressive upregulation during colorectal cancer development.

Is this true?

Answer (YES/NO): NO